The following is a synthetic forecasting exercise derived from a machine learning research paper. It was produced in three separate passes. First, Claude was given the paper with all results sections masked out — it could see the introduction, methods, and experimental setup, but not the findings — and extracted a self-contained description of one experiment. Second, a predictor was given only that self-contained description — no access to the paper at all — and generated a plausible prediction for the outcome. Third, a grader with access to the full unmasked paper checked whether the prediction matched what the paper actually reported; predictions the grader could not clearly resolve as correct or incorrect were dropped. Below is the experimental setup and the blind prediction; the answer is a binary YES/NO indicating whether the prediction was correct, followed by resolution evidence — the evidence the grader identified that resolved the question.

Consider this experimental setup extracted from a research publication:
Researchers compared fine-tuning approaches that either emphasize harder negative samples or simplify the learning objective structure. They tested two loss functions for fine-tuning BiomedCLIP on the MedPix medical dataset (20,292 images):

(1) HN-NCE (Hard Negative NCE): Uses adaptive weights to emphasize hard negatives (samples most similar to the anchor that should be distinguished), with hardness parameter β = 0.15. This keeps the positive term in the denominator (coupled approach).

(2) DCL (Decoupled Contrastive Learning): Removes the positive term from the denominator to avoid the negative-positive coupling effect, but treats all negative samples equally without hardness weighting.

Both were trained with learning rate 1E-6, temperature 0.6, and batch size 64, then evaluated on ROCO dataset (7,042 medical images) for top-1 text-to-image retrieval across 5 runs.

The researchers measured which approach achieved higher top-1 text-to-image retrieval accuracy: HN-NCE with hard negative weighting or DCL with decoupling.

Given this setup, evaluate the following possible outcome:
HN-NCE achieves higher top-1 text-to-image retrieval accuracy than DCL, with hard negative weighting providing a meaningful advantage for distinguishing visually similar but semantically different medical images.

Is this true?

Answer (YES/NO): NO